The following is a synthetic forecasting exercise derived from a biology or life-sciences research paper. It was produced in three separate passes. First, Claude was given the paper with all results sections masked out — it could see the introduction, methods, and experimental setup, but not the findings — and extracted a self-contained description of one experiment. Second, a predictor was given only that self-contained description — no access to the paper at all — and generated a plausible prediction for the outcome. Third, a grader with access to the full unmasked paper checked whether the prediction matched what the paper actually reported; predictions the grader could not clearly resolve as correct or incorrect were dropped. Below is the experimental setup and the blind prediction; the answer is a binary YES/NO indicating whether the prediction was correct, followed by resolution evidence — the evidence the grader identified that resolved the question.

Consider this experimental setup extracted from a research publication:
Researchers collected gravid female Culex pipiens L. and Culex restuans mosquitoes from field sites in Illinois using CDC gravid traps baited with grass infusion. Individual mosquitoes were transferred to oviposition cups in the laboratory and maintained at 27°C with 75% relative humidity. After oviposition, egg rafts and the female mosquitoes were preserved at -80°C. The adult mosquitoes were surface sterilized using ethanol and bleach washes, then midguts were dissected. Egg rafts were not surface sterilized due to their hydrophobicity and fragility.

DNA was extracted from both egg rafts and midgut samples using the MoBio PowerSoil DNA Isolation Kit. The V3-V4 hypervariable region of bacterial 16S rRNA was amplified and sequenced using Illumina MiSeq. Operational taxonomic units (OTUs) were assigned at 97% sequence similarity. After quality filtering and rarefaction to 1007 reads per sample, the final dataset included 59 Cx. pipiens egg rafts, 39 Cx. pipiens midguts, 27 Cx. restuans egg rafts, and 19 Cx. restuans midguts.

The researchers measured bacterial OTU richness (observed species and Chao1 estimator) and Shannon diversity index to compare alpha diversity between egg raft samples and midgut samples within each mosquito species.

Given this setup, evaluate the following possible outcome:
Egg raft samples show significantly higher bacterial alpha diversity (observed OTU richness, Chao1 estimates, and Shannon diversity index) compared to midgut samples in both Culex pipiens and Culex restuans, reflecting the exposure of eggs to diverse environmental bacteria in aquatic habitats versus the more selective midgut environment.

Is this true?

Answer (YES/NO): NO